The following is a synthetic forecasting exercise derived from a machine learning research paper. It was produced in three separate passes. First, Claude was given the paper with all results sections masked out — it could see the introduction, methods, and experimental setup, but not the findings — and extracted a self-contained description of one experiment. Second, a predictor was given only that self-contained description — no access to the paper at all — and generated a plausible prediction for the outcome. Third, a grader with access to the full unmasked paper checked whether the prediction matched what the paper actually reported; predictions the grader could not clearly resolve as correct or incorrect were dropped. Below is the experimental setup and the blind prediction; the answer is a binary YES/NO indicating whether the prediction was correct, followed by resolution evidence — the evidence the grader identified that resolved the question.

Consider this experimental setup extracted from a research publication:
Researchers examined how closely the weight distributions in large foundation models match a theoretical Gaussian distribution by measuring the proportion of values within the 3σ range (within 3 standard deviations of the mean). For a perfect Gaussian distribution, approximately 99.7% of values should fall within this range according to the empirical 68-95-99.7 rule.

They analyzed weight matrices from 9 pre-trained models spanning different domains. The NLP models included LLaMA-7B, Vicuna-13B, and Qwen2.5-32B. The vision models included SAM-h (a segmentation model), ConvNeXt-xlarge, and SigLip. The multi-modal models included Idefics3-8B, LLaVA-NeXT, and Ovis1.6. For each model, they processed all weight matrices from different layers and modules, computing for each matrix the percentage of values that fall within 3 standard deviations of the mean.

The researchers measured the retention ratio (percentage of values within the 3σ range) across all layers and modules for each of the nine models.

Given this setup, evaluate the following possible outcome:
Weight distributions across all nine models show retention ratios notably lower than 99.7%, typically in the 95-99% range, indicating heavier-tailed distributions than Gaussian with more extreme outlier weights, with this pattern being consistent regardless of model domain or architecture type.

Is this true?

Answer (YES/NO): NO